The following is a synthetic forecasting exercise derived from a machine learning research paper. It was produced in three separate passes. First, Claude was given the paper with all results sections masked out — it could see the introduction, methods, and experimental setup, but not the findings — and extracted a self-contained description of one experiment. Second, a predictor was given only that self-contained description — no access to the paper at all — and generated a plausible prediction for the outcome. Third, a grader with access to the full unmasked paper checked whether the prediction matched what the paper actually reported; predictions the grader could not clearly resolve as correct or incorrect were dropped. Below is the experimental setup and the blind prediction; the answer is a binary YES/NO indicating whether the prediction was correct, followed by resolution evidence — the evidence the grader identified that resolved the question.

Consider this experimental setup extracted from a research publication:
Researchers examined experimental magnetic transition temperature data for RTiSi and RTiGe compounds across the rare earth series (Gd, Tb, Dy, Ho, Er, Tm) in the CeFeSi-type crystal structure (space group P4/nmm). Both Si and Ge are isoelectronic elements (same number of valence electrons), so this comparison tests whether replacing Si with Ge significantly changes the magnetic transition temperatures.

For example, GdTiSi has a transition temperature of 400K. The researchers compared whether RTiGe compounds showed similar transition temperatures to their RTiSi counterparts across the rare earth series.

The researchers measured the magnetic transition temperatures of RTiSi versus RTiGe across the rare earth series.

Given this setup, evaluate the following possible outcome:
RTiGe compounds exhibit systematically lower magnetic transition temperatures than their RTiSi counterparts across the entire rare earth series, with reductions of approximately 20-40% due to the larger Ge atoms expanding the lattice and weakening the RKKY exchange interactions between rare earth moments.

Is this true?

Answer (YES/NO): NO